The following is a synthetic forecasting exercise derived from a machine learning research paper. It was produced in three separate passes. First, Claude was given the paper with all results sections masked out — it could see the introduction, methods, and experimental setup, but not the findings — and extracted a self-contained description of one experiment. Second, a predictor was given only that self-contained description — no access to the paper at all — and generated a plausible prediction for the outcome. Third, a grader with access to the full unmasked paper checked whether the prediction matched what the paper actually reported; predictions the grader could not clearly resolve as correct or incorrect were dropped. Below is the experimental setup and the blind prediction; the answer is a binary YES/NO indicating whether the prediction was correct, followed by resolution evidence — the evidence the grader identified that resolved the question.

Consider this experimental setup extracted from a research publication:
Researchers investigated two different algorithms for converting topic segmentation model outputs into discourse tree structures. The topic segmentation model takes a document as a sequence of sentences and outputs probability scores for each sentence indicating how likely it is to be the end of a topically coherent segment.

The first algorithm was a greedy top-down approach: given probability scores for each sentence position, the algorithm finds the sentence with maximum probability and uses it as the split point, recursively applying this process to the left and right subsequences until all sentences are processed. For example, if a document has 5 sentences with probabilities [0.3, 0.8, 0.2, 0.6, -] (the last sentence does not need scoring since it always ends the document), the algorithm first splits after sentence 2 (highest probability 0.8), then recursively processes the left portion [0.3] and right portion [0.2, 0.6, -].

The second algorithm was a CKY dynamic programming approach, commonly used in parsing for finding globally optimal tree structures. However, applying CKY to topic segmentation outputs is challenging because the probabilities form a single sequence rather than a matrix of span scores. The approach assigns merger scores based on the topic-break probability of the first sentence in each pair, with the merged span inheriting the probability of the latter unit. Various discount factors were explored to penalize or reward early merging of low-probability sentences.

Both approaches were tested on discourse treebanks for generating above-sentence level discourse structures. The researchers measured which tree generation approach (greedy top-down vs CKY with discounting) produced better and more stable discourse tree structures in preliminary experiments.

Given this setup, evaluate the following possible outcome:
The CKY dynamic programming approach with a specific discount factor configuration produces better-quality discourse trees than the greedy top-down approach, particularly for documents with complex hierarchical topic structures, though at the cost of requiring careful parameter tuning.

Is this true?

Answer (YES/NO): NO